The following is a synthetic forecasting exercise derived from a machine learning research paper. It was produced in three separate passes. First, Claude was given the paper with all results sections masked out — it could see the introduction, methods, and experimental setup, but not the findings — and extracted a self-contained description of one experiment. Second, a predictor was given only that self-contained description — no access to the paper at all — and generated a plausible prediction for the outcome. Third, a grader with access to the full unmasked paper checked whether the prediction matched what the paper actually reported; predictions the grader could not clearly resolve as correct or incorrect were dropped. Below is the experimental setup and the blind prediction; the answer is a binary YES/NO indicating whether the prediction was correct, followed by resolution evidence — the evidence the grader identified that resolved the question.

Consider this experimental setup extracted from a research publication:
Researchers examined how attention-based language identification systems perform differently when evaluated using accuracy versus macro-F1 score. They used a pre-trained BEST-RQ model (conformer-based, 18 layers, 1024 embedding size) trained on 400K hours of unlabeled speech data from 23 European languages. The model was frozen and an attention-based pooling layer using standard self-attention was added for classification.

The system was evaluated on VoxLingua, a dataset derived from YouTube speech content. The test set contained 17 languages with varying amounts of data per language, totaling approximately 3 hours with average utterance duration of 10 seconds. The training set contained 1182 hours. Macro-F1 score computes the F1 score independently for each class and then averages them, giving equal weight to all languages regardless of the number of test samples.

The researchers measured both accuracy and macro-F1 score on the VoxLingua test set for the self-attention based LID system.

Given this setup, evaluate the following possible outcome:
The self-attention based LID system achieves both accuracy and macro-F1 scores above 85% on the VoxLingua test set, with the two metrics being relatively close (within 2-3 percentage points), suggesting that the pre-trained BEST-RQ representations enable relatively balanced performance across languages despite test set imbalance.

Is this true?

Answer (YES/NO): NO